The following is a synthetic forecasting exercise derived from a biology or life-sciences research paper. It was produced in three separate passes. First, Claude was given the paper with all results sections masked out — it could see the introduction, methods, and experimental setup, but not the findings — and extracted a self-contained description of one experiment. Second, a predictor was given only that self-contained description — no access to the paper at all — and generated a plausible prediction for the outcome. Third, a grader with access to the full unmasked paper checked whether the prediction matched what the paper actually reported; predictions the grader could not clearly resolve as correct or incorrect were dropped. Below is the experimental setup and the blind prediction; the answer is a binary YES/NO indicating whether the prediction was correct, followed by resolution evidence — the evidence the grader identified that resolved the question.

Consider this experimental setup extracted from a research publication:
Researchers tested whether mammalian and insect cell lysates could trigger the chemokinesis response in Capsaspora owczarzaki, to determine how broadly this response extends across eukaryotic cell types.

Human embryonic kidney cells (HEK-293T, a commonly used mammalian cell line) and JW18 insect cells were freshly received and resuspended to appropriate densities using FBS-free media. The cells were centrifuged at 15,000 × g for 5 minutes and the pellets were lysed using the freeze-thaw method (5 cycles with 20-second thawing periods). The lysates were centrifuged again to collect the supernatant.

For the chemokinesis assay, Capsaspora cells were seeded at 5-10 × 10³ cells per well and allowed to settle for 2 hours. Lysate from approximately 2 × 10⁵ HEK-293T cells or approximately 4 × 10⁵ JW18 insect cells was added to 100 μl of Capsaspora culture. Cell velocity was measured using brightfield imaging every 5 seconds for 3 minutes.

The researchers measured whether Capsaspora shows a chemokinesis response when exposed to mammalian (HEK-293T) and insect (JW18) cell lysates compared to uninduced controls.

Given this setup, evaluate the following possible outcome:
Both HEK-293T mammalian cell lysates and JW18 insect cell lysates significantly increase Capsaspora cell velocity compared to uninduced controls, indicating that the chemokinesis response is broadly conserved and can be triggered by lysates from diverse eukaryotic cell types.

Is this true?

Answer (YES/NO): YES